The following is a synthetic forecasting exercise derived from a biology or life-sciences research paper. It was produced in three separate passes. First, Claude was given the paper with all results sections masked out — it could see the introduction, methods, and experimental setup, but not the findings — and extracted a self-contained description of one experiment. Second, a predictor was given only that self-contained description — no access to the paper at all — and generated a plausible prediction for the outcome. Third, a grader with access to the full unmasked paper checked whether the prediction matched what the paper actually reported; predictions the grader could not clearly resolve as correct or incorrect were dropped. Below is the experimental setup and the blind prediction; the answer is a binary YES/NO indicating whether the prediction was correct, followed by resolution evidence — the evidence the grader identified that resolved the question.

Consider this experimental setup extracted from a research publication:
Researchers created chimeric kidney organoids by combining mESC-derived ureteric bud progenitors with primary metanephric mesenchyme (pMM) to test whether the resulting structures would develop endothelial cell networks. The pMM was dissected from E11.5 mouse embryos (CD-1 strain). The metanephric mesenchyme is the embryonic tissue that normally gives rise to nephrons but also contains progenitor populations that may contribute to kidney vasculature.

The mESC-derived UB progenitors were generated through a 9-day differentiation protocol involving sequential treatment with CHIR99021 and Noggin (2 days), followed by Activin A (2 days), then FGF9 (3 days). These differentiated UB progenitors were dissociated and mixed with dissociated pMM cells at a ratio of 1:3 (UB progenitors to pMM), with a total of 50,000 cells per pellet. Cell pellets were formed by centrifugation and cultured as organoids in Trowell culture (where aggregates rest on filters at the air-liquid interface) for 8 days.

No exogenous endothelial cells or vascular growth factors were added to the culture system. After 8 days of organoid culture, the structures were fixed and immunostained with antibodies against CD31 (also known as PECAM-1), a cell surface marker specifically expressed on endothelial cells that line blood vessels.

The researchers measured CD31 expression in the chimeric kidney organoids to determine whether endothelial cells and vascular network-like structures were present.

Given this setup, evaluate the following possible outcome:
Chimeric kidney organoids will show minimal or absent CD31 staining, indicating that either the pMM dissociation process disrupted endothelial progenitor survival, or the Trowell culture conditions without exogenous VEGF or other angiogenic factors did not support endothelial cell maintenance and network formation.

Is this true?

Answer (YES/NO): NO